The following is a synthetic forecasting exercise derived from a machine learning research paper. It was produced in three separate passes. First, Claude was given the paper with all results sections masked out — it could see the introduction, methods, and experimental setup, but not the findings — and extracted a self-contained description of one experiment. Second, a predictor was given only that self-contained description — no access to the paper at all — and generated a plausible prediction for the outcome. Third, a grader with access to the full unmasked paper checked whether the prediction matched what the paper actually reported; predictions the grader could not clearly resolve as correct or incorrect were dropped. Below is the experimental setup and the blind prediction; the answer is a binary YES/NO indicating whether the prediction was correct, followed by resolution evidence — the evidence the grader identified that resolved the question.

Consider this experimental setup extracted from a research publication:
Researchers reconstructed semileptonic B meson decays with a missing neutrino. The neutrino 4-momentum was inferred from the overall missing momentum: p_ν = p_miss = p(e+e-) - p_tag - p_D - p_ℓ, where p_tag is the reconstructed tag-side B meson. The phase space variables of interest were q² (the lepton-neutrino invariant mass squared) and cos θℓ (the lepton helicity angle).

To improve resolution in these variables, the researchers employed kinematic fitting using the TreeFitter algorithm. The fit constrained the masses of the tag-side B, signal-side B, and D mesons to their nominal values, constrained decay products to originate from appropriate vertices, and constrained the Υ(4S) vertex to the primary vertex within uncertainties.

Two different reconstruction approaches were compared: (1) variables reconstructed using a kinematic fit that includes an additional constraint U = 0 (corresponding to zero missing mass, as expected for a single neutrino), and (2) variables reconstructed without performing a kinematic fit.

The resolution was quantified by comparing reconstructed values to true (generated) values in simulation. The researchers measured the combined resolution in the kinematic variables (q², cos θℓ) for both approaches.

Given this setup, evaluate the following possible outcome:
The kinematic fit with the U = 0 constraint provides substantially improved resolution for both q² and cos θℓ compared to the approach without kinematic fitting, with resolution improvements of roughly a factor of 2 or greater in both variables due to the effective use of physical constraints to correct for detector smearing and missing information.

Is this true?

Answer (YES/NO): NO